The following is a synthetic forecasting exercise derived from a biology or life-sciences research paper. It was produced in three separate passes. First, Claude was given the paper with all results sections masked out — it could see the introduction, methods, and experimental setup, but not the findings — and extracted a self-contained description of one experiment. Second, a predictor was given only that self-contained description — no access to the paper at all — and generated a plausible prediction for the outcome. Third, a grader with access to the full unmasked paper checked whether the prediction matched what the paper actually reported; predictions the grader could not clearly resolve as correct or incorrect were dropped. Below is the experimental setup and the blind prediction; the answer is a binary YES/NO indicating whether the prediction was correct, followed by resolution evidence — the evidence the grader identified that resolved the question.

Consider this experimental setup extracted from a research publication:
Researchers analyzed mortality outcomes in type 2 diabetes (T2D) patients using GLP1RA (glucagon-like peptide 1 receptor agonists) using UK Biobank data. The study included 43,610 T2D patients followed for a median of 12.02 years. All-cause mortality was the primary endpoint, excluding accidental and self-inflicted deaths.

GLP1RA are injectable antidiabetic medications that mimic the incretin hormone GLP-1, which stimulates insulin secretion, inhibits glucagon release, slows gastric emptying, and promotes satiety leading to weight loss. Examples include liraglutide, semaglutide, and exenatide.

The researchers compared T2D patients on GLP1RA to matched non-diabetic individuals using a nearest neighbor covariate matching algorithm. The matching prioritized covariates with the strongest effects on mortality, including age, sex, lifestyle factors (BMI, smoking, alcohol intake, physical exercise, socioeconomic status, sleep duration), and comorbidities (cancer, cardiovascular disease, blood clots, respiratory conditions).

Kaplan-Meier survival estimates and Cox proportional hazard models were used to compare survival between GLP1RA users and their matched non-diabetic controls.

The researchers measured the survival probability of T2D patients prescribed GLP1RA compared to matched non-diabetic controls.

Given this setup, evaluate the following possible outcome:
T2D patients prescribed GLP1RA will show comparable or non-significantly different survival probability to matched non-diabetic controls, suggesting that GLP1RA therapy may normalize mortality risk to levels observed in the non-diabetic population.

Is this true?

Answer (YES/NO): YES